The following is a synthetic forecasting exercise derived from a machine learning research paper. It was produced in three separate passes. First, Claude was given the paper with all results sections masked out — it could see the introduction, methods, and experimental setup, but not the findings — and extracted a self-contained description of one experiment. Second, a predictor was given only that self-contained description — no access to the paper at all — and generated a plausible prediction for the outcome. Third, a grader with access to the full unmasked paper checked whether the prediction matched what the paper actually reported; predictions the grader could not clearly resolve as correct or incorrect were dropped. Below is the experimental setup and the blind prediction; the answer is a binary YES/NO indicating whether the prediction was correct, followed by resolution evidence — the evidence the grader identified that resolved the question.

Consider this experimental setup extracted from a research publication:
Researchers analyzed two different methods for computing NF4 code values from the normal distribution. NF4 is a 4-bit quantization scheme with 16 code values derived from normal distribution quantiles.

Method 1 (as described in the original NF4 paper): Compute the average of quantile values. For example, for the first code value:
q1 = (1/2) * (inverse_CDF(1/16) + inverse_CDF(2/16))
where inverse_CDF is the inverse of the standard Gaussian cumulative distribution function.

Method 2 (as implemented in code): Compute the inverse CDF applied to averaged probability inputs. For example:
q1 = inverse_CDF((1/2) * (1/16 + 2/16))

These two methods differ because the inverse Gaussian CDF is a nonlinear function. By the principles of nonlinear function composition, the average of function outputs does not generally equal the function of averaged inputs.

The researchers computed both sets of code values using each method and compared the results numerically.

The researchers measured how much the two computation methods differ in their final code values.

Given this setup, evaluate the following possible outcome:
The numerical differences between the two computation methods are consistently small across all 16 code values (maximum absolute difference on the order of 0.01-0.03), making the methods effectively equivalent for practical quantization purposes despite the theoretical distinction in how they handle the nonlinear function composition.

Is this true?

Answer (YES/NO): NO